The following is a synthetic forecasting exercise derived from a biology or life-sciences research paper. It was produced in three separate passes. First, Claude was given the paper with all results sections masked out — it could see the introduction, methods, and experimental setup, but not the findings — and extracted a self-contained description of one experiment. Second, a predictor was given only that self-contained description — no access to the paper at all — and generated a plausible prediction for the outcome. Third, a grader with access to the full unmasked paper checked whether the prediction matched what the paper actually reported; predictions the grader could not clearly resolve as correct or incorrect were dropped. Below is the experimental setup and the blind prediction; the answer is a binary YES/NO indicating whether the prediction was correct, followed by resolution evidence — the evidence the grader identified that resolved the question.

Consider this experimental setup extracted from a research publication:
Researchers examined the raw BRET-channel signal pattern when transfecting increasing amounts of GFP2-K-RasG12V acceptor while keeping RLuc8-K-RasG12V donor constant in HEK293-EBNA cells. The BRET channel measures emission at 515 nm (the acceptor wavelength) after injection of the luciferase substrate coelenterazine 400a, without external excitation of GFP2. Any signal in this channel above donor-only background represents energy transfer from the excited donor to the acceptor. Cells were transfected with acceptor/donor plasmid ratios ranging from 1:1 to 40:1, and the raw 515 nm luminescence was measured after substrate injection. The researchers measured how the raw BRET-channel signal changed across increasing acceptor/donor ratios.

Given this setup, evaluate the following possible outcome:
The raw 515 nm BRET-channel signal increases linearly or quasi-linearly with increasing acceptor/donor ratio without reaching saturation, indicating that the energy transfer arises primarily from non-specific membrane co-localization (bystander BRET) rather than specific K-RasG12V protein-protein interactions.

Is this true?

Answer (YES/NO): NO